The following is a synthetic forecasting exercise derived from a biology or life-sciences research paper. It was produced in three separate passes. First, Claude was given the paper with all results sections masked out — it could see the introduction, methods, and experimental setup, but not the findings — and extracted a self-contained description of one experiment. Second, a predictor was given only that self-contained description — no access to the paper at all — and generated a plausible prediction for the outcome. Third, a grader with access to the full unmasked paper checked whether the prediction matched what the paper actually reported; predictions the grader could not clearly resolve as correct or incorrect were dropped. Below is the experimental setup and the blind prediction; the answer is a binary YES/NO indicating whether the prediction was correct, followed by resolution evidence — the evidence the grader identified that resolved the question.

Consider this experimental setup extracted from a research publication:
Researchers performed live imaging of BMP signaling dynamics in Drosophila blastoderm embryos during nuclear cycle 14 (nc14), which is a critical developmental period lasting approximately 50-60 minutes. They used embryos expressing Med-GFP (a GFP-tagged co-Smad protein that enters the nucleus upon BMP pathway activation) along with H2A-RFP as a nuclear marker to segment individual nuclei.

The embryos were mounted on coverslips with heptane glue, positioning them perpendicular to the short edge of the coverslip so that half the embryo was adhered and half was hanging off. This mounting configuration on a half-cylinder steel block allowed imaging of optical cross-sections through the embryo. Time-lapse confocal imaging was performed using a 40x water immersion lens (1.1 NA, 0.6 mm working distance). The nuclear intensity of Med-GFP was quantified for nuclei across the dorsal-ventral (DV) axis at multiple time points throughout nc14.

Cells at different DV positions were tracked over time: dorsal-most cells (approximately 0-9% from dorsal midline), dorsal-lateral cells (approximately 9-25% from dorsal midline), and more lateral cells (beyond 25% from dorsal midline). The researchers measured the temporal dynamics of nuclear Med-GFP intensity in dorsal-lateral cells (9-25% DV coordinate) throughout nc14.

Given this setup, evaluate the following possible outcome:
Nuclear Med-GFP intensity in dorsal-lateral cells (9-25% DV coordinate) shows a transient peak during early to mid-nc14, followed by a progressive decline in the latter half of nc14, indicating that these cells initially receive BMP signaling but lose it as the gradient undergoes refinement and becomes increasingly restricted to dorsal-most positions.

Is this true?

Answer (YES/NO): YES